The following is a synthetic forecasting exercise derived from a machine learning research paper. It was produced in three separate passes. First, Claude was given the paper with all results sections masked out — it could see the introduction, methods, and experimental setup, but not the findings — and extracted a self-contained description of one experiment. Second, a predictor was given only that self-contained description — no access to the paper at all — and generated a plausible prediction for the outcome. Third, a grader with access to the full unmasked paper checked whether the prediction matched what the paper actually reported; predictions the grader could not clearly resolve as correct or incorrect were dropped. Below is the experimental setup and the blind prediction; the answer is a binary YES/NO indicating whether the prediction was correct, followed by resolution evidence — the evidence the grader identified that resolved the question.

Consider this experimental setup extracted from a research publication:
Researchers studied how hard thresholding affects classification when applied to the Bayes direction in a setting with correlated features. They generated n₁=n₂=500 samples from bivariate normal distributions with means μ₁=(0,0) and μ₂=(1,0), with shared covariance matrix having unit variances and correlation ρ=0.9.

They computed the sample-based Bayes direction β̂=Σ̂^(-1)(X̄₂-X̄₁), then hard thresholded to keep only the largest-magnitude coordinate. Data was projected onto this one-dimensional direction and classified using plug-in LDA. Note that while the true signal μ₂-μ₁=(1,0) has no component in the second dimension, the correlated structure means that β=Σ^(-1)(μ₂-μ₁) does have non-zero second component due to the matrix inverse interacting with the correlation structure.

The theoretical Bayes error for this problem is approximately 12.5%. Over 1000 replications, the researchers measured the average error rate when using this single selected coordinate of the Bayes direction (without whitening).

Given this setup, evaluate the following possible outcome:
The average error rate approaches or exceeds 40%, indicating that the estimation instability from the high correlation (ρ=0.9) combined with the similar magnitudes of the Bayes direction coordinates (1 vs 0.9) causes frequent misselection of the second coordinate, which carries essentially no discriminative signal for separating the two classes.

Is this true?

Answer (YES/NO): NO